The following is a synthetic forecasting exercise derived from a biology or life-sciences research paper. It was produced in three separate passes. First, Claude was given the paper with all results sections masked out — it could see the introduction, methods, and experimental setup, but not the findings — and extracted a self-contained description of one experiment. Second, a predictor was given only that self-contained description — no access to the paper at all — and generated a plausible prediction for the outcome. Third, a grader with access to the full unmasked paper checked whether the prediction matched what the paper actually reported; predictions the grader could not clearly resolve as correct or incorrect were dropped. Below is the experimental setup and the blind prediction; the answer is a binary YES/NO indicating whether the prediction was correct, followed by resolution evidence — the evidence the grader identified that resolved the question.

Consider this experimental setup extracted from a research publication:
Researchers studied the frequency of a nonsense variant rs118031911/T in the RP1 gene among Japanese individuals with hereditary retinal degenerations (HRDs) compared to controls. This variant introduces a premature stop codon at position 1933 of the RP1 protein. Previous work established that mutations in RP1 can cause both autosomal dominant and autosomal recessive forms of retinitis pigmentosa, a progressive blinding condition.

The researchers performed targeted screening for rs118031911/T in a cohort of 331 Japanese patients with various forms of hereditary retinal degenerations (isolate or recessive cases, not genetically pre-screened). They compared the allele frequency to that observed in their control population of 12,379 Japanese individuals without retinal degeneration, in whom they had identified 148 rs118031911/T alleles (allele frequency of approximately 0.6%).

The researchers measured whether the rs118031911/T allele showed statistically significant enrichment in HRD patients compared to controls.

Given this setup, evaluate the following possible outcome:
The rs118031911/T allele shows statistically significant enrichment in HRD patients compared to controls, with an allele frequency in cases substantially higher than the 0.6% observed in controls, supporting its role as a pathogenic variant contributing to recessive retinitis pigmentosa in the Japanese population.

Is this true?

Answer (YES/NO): YES